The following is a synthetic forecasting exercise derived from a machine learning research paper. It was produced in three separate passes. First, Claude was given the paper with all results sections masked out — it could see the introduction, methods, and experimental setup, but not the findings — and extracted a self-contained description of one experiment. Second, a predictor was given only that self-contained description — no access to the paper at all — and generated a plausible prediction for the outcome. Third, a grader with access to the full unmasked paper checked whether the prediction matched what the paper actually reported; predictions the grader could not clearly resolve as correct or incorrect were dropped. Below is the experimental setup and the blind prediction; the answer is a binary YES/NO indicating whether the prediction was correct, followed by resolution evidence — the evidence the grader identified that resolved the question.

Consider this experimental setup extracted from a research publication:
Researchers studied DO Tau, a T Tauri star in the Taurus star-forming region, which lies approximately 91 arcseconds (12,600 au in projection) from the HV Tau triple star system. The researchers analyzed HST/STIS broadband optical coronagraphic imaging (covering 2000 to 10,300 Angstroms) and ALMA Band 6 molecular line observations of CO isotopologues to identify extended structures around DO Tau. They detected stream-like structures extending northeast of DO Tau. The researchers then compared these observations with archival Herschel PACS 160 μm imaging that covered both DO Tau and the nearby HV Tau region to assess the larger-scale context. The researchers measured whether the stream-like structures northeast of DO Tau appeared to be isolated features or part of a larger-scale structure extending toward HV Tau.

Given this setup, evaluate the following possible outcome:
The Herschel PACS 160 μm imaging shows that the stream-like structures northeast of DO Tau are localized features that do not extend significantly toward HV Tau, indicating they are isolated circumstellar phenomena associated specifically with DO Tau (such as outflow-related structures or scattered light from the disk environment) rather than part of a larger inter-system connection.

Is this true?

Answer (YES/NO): NO